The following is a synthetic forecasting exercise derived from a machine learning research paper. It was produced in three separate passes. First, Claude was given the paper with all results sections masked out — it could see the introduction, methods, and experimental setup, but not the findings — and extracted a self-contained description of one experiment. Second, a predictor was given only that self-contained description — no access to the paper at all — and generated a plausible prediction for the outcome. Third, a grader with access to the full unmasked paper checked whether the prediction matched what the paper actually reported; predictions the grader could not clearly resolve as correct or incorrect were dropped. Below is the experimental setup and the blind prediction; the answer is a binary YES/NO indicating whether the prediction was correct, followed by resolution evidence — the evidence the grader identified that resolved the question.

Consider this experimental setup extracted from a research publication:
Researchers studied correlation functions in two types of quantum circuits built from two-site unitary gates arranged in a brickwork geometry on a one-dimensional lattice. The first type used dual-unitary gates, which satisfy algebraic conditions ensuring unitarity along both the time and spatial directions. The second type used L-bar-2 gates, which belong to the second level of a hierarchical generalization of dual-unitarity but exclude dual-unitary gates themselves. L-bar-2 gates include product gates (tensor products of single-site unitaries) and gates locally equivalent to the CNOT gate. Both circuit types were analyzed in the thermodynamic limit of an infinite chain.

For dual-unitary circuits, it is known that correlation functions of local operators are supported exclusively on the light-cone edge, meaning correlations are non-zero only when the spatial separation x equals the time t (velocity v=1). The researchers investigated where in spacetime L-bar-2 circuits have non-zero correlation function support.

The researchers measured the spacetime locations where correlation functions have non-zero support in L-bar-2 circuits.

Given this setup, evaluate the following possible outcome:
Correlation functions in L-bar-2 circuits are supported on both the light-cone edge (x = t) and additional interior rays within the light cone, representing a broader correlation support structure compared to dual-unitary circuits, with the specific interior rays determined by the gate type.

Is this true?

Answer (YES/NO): NO